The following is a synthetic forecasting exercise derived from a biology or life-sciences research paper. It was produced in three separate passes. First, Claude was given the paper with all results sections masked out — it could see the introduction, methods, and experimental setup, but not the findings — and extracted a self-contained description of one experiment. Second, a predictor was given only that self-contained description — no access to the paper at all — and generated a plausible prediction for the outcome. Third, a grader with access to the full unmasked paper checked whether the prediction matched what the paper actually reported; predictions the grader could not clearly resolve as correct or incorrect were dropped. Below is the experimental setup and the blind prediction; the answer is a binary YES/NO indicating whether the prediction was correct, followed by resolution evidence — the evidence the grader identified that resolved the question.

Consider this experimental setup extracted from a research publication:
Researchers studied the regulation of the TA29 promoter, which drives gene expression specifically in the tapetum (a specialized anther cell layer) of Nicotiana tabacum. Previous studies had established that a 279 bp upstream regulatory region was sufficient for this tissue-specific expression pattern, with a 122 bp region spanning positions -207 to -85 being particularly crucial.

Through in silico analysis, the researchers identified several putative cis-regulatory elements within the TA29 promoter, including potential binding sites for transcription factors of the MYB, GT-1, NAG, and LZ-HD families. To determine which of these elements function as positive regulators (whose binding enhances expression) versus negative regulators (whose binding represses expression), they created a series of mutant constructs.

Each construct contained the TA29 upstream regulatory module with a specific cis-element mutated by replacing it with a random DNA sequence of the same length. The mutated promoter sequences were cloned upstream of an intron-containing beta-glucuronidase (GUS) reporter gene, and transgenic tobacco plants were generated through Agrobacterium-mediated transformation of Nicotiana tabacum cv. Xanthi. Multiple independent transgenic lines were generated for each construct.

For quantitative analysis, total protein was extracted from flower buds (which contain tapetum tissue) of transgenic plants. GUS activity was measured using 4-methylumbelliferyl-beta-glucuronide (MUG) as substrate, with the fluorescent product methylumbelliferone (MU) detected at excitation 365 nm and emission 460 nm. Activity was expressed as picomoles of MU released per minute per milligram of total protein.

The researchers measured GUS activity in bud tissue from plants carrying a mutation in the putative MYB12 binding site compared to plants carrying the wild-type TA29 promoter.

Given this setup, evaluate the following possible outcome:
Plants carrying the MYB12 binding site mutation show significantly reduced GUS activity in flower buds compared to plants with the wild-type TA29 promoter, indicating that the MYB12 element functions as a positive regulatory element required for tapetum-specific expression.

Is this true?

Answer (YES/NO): YES